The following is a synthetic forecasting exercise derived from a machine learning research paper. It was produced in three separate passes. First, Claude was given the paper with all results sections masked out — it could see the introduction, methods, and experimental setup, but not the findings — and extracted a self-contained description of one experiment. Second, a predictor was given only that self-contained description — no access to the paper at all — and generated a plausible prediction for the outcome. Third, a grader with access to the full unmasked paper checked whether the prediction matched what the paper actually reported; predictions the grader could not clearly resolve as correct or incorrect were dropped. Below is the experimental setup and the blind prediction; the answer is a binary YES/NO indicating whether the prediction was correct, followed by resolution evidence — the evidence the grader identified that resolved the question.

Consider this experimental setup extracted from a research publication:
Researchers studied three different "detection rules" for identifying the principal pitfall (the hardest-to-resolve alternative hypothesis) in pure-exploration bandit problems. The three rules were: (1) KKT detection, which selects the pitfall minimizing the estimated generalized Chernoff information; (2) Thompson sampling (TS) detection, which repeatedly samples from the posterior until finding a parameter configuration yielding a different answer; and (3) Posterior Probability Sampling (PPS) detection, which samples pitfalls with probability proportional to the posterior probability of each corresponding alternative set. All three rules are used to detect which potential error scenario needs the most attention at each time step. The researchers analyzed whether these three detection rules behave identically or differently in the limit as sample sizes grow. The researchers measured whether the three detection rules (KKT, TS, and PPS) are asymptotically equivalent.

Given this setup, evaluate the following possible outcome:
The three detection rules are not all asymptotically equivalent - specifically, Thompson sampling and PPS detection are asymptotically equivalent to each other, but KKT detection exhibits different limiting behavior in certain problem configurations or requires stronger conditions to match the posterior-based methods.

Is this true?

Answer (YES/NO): NO